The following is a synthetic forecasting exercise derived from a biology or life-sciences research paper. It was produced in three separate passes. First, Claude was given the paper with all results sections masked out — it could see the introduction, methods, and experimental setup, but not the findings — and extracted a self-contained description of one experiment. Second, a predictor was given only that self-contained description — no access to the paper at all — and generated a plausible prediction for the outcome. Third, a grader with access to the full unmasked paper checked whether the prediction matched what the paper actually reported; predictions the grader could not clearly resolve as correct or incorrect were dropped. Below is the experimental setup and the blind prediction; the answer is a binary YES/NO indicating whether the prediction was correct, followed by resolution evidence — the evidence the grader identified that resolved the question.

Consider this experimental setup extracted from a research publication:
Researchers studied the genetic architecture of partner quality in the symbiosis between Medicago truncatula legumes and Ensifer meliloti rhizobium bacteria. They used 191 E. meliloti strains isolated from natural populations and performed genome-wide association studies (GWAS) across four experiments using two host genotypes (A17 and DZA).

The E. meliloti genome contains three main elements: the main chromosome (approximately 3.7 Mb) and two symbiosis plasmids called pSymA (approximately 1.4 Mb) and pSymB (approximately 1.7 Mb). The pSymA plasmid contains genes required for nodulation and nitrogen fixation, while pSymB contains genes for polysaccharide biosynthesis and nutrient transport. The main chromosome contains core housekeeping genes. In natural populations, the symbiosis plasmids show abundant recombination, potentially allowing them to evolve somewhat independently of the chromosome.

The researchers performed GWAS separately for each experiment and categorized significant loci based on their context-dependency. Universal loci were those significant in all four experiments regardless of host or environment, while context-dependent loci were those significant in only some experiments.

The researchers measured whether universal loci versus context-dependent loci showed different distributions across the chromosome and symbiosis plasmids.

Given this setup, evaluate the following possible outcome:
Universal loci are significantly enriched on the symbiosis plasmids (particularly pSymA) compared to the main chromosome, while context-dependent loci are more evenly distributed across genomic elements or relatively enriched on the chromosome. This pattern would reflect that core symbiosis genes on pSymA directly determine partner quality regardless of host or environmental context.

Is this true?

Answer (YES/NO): NO